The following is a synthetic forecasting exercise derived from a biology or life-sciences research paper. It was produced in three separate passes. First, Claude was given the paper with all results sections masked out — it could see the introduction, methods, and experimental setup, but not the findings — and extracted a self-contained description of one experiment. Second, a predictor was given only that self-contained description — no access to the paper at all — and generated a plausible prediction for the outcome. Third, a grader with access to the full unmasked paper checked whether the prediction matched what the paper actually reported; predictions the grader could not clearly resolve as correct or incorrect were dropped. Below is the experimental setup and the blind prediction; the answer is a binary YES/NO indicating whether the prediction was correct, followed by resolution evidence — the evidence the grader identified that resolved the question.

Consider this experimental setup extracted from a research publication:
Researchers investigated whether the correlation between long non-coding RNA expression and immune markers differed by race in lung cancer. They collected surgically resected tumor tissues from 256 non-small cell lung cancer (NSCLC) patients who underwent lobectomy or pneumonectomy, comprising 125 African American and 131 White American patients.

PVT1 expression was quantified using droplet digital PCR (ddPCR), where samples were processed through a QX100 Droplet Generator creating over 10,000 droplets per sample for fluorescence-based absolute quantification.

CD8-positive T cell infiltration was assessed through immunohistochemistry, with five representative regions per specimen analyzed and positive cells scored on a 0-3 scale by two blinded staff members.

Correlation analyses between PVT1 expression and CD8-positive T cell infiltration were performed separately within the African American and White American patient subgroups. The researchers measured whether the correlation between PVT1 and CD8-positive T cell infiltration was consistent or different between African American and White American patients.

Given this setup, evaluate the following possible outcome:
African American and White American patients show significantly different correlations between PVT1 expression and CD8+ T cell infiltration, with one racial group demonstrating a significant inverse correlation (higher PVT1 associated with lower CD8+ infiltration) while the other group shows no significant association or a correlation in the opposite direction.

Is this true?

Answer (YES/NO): NO